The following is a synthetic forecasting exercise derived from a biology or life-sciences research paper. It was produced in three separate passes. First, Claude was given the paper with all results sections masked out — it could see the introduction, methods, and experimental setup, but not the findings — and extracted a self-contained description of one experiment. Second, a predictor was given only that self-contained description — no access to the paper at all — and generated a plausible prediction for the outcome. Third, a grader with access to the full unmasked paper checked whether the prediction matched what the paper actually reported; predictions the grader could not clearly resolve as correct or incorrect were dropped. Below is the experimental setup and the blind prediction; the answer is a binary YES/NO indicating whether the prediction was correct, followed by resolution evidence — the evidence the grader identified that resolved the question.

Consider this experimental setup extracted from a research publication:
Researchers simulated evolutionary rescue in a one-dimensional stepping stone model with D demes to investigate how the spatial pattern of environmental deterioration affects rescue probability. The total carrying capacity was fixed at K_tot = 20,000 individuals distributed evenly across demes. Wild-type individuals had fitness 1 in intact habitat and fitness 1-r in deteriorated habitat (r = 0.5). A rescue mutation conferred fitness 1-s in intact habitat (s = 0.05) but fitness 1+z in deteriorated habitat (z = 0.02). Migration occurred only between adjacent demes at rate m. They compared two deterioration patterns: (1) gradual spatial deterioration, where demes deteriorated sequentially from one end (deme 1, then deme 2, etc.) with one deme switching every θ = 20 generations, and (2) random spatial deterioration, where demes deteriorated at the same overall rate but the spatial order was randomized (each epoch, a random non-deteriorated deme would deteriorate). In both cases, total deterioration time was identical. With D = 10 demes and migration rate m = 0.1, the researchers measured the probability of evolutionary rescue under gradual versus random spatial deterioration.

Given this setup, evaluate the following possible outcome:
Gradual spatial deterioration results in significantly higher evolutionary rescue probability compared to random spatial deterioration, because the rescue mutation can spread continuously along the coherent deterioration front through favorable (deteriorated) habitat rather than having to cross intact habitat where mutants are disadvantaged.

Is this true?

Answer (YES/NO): NO